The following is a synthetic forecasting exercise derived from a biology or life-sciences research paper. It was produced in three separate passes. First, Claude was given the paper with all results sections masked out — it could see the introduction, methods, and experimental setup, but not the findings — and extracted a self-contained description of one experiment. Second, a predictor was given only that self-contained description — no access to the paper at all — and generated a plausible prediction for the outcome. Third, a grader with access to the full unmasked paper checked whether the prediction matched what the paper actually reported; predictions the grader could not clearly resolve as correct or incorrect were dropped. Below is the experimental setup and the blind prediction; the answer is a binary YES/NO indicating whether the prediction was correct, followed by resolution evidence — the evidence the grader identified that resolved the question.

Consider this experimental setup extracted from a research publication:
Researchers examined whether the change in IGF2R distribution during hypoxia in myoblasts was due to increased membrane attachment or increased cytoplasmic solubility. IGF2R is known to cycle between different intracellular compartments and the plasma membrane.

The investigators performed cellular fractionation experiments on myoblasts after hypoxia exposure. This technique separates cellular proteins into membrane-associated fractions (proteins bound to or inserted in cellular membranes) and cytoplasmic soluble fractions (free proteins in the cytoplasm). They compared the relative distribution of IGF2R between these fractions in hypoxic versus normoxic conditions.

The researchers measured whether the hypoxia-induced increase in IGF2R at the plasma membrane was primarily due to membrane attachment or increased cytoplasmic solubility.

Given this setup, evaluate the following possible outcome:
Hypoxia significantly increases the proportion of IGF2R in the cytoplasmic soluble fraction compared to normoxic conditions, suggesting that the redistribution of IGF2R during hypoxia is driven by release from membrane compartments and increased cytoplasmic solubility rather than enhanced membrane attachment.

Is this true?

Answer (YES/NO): NO